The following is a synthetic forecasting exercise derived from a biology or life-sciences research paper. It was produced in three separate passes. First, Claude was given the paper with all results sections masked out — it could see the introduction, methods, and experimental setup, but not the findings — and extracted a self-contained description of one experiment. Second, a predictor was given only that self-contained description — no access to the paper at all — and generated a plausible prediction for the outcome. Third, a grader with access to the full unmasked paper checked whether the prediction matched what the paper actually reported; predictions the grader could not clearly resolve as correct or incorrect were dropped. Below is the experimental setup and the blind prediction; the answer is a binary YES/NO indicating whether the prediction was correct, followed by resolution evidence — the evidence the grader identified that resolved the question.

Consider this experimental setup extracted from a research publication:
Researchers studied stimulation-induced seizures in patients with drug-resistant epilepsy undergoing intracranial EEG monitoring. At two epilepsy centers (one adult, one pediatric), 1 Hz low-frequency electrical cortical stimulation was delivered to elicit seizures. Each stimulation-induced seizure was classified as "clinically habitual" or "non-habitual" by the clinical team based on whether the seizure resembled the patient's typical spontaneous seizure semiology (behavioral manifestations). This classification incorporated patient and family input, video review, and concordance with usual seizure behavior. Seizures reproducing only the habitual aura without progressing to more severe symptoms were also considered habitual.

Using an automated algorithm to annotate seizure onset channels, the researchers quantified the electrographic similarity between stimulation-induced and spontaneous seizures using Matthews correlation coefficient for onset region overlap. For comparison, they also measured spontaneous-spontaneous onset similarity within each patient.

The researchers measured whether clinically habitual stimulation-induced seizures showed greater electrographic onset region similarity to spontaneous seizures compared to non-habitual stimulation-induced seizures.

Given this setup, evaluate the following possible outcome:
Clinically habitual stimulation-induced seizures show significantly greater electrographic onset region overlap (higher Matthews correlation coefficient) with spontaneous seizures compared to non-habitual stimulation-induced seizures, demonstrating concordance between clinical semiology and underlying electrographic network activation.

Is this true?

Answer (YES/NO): YES